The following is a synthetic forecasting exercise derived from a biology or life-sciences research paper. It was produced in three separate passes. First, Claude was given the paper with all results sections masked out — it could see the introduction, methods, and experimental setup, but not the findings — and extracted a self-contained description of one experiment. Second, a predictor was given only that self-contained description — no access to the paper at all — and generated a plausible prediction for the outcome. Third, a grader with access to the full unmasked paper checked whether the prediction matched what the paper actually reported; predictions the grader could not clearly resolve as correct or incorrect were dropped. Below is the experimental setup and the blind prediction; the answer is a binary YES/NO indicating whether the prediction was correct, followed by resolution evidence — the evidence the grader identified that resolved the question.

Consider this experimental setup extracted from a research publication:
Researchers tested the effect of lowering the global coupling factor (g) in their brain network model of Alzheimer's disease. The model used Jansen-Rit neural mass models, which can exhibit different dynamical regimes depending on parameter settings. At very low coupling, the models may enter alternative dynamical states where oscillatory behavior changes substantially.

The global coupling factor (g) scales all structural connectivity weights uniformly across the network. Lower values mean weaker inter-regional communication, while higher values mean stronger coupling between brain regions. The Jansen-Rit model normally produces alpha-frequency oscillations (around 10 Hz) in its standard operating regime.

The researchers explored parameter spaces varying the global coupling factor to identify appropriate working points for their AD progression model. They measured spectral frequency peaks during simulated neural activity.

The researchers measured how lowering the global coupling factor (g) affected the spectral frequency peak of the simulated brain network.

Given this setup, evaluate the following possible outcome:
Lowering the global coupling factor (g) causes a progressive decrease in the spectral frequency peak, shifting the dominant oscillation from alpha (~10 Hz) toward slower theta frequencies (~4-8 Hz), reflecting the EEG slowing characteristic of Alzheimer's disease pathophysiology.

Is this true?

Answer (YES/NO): NO